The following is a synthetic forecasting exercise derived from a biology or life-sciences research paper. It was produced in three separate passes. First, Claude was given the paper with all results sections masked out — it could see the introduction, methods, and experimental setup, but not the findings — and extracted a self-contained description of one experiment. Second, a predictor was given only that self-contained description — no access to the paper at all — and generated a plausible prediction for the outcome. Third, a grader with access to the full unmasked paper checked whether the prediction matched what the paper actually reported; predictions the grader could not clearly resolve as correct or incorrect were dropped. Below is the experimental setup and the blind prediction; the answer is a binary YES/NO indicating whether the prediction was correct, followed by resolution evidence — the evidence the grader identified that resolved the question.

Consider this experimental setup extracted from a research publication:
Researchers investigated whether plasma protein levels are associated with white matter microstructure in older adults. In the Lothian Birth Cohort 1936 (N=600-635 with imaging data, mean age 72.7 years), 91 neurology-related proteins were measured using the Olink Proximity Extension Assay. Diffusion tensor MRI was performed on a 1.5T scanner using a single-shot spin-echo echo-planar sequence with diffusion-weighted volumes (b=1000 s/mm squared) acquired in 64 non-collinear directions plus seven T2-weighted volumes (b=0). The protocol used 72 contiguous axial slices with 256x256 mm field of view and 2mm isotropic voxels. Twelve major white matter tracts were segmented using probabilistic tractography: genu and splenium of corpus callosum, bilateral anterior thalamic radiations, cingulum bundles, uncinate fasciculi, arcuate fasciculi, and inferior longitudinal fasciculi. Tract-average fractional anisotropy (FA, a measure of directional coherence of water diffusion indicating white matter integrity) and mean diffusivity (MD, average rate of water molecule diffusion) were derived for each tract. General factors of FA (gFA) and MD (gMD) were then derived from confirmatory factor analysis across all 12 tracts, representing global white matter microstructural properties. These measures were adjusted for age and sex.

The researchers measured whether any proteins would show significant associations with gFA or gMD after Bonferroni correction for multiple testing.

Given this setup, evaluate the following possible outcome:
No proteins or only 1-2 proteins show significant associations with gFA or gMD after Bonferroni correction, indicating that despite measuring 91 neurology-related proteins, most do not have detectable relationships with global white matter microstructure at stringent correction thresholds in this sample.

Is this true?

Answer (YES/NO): NO